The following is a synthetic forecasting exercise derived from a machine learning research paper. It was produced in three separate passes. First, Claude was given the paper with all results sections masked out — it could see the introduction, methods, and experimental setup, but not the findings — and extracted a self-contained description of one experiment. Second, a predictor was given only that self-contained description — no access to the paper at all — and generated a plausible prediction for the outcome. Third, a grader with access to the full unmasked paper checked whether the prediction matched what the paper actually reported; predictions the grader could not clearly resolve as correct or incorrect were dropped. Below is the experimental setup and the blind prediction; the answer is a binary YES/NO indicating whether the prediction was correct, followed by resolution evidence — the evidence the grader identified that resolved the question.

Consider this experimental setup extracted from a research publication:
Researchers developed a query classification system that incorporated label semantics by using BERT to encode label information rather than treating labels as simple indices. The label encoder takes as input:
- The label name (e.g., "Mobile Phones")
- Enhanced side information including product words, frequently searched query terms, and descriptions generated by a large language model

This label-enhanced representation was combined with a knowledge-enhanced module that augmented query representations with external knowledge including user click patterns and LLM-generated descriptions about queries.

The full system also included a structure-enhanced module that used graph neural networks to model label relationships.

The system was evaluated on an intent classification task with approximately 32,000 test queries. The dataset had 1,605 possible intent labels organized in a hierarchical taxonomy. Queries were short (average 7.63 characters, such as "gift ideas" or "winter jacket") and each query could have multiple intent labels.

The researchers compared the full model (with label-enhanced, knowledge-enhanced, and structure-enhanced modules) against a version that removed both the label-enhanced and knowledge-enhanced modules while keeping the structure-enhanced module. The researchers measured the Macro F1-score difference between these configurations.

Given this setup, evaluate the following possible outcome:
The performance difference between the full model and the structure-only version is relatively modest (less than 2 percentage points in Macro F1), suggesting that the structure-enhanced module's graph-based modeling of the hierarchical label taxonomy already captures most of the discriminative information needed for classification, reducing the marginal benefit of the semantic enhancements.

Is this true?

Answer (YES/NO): NO